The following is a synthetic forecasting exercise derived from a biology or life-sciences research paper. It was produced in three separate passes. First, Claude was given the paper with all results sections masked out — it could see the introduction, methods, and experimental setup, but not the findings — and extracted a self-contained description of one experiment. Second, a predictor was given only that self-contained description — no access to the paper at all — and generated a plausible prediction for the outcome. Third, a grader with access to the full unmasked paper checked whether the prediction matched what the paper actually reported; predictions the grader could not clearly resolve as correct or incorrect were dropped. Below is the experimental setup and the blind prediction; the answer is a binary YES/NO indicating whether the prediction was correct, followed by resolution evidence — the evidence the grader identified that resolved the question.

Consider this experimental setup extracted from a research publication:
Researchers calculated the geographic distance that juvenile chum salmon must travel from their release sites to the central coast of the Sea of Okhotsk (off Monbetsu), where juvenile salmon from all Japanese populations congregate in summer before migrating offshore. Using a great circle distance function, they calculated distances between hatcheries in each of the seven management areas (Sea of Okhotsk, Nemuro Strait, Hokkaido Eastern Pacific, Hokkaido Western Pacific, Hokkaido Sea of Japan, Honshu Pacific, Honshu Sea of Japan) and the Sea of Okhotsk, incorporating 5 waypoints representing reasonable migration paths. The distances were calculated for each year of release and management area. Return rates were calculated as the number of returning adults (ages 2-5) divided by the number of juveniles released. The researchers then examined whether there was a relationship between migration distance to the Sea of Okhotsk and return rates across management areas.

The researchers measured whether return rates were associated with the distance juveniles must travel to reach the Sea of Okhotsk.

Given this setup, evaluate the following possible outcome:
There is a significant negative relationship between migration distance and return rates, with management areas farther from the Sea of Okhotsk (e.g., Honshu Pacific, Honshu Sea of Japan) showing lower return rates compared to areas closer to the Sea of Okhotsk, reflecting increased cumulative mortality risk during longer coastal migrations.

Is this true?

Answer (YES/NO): NO